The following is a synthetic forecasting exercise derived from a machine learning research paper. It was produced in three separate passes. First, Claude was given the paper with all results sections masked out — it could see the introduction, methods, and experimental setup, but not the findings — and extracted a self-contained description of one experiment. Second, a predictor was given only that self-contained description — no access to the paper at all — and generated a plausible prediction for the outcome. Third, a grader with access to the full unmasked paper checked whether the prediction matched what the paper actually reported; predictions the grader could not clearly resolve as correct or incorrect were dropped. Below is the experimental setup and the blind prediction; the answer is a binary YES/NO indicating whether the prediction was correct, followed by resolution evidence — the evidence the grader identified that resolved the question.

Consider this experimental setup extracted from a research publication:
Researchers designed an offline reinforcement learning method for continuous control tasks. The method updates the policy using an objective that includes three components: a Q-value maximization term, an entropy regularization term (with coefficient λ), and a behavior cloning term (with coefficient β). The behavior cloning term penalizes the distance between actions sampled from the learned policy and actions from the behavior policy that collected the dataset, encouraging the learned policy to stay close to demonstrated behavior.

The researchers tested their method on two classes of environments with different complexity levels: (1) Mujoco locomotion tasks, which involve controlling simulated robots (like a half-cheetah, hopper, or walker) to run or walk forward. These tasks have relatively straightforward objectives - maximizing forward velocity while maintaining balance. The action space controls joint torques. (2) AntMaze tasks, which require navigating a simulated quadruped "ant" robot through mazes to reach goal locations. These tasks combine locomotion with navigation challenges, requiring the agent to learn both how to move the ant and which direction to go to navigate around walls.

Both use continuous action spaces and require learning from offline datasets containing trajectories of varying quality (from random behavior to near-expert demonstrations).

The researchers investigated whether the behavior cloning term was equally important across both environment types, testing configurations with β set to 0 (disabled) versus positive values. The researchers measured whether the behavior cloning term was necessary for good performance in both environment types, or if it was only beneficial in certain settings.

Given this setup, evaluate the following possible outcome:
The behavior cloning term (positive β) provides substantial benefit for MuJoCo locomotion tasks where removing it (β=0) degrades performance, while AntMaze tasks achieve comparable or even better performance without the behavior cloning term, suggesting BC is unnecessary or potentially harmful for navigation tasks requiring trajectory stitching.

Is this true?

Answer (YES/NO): NO